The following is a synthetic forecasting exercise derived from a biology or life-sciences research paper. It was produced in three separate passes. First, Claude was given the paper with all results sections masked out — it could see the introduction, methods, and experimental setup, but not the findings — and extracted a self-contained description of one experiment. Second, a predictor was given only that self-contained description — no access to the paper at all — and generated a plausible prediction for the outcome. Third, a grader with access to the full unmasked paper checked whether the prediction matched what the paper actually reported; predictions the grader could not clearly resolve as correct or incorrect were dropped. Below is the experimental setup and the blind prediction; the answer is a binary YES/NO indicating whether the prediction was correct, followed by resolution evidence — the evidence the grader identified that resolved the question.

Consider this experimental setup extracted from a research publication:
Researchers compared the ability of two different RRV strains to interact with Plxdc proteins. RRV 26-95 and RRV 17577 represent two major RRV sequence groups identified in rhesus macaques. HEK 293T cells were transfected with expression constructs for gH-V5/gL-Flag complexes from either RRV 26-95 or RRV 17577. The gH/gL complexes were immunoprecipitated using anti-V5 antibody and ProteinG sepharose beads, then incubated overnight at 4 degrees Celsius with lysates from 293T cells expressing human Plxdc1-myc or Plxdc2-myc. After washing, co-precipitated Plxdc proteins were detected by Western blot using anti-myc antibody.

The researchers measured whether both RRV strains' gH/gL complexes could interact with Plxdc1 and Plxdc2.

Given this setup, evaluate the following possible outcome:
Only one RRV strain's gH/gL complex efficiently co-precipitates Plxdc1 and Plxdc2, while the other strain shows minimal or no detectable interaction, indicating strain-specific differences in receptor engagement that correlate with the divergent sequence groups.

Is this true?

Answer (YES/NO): NO